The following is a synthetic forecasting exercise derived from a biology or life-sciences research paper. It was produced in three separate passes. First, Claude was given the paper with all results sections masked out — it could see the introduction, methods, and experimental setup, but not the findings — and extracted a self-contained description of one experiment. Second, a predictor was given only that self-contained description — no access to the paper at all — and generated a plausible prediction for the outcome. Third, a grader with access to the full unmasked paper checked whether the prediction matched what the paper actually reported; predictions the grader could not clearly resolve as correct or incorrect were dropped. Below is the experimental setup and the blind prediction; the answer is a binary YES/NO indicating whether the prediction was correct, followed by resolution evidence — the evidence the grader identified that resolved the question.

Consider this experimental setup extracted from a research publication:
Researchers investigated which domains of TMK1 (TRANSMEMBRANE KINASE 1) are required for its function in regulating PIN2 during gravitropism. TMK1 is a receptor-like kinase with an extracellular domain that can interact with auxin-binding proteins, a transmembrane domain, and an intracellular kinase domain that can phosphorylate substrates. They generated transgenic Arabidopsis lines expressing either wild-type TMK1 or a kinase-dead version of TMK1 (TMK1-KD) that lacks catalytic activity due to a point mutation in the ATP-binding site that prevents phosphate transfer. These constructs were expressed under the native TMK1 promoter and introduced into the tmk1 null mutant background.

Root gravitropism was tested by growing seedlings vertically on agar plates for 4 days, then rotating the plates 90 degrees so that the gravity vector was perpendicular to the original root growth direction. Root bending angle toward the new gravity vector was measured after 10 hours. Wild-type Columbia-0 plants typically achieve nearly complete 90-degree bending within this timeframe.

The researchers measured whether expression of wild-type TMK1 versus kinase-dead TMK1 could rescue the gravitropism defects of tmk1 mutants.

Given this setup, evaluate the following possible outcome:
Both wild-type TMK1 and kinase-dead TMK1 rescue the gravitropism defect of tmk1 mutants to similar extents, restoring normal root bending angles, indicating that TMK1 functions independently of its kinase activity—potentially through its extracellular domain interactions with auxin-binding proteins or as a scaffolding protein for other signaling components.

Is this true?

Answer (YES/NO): NO